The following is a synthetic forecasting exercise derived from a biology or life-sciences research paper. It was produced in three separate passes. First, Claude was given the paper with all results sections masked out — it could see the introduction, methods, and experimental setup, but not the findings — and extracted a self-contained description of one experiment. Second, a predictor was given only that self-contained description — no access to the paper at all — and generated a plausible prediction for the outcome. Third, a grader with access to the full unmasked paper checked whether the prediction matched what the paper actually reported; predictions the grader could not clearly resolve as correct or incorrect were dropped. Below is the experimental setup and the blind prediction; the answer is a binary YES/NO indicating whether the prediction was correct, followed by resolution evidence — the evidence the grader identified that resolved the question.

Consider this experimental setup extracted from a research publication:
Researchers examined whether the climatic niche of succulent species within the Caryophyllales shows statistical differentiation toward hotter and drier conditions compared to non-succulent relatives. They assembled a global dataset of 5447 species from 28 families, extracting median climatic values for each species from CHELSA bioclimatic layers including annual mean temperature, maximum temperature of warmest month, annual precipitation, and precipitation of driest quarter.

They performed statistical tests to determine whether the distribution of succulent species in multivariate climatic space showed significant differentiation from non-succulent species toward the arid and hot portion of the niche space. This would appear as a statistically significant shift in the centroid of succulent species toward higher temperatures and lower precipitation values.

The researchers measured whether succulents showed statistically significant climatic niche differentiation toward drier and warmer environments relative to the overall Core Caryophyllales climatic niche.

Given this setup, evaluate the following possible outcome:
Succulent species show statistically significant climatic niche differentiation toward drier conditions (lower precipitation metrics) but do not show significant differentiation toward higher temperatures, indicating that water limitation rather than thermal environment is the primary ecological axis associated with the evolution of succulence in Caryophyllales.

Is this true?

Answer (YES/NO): NO